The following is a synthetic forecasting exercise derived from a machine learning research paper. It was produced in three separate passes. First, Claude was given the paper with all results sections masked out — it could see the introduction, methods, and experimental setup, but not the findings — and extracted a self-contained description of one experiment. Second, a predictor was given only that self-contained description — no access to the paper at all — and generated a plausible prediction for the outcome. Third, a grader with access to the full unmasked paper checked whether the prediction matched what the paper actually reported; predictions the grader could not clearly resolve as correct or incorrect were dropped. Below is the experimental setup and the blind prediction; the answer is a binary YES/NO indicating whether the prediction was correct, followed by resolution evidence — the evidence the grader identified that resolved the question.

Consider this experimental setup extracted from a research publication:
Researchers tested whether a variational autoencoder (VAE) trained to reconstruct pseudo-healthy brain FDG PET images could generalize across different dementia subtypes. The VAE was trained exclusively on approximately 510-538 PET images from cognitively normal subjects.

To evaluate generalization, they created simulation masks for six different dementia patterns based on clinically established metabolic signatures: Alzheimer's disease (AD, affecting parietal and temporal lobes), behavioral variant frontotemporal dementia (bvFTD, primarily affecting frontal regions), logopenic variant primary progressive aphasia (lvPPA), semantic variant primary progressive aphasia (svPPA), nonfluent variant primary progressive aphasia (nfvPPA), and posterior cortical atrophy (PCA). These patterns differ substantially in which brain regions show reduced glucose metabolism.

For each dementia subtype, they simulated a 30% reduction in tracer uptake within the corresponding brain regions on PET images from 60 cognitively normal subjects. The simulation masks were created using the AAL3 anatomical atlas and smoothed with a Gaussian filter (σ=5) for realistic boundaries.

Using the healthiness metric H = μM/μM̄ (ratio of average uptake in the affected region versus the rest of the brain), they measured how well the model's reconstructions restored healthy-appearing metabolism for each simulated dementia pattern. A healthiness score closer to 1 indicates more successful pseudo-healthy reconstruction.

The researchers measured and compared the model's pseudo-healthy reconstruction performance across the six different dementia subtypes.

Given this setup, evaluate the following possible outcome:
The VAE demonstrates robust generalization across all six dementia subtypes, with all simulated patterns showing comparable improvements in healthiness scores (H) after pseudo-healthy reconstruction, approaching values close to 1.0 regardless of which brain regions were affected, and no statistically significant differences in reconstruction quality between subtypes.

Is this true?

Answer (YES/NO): NO